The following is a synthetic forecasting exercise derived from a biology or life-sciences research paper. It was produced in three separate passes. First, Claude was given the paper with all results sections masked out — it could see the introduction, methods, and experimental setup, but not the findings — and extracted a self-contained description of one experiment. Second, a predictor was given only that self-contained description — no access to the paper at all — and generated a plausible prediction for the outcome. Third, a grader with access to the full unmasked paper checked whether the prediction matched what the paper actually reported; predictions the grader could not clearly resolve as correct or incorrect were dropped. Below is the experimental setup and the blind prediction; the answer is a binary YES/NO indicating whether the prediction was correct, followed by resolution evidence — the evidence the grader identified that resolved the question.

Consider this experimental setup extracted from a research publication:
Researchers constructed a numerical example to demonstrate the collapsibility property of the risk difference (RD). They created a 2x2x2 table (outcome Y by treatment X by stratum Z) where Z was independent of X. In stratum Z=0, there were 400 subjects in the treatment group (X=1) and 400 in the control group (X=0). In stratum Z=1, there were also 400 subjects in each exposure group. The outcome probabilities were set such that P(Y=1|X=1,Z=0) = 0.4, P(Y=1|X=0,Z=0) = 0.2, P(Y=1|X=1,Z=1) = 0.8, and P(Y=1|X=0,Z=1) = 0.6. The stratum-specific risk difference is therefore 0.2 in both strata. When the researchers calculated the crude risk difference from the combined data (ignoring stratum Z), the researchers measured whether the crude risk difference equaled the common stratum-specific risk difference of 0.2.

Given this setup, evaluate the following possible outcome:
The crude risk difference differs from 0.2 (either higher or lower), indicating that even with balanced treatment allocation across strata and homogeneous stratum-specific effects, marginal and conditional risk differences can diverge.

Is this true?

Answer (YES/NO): NO